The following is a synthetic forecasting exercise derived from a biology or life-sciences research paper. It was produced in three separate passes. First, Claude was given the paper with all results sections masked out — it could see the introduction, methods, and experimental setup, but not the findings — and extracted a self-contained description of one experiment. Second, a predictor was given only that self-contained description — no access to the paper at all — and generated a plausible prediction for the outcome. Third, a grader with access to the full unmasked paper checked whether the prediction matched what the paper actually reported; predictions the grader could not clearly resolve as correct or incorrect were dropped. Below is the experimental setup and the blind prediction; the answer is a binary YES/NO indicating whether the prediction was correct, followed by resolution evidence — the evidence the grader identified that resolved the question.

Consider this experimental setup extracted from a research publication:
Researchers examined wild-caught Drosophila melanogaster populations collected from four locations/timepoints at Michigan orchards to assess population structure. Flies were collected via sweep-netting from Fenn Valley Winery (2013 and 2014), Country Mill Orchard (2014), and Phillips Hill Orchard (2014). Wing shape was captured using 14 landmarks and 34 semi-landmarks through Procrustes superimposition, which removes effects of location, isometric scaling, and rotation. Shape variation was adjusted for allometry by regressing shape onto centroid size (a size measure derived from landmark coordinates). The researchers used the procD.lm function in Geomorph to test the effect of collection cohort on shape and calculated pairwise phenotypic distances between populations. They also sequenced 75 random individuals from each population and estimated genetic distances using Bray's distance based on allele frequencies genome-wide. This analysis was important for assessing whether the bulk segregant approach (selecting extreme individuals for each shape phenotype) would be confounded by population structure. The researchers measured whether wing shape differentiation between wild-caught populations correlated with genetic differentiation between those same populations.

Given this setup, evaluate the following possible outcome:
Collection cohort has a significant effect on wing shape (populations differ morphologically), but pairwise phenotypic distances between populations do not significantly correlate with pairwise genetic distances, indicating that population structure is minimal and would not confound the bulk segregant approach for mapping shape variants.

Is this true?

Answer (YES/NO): YES